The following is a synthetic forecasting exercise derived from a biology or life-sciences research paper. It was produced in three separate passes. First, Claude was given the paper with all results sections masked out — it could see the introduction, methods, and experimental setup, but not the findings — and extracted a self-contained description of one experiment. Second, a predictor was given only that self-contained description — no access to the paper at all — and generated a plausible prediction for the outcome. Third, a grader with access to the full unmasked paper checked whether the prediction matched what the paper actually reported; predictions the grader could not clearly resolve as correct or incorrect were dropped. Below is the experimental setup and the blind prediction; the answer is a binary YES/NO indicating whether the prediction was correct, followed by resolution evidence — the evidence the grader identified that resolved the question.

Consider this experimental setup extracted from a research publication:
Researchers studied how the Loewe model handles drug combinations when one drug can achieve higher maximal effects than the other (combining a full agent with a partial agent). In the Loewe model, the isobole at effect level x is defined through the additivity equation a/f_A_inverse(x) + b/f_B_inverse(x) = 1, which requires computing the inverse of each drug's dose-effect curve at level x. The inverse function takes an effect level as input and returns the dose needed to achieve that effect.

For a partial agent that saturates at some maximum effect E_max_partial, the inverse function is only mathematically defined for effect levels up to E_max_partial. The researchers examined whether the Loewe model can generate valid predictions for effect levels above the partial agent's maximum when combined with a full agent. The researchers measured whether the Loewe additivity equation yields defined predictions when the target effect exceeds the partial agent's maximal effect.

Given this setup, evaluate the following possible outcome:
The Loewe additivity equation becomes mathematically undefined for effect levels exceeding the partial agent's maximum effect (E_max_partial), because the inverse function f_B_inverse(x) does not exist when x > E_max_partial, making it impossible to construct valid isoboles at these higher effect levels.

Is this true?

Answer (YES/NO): YES